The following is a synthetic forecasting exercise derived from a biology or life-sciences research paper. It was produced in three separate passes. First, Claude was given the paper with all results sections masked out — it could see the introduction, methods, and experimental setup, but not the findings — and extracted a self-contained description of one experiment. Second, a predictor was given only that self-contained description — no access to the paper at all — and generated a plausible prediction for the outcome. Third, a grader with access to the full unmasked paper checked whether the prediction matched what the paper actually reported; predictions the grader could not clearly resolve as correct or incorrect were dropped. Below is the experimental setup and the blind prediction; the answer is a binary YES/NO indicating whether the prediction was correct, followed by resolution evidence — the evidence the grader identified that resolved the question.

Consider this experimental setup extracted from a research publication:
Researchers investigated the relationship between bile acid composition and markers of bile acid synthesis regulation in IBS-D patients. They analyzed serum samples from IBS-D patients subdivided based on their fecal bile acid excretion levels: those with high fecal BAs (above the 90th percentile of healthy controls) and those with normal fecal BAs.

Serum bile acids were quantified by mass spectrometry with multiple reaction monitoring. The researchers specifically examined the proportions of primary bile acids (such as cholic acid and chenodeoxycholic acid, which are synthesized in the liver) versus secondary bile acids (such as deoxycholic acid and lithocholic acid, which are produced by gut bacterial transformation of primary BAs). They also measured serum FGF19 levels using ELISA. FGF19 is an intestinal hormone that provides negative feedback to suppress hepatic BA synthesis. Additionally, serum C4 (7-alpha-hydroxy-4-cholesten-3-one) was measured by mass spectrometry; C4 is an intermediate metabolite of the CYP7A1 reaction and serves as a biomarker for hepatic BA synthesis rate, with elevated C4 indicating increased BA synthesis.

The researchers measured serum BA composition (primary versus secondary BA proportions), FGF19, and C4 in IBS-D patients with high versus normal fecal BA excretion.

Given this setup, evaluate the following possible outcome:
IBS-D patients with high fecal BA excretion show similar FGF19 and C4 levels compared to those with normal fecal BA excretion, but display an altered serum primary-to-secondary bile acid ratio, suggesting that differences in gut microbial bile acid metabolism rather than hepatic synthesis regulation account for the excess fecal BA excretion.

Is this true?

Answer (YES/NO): NO